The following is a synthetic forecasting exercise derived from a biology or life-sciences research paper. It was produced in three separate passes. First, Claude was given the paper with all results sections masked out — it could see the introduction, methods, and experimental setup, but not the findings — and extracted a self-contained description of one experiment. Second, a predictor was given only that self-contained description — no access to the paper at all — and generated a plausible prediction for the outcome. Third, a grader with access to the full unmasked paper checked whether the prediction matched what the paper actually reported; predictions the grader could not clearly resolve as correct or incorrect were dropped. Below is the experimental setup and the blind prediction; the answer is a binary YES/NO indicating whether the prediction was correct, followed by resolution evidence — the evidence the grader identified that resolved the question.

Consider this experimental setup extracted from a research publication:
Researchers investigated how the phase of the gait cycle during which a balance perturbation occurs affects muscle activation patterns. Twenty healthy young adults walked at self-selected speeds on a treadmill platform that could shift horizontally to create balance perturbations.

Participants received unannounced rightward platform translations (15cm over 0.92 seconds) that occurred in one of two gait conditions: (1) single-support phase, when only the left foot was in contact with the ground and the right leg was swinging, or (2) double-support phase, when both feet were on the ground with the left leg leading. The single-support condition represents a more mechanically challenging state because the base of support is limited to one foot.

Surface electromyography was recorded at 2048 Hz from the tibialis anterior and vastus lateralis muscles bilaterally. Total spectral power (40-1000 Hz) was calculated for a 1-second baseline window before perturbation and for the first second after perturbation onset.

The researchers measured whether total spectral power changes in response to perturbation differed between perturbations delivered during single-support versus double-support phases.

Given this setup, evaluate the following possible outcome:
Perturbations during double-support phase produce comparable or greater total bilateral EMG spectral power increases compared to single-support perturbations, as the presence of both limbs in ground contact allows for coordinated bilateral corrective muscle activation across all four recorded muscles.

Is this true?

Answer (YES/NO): YES